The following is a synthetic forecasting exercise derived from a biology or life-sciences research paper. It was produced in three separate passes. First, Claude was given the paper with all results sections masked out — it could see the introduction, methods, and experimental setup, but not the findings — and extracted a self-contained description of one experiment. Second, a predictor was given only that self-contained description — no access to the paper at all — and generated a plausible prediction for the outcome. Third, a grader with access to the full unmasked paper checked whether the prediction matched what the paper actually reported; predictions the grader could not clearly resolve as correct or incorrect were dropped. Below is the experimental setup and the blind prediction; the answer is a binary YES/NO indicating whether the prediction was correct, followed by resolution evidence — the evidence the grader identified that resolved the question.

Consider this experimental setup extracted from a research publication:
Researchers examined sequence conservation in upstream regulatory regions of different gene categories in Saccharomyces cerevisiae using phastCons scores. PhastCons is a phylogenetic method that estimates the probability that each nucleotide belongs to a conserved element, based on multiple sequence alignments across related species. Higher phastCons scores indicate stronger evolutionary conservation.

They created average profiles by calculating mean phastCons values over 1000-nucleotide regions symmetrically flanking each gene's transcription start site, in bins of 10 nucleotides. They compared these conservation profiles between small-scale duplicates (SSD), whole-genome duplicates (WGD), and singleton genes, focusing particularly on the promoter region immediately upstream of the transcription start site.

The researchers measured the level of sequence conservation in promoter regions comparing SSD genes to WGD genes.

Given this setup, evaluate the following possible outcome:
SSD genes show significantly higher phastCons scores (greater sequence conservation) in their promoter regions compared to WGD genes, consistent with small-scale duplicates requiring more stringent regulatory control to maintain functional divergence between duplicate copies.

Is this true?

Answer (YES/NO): NO